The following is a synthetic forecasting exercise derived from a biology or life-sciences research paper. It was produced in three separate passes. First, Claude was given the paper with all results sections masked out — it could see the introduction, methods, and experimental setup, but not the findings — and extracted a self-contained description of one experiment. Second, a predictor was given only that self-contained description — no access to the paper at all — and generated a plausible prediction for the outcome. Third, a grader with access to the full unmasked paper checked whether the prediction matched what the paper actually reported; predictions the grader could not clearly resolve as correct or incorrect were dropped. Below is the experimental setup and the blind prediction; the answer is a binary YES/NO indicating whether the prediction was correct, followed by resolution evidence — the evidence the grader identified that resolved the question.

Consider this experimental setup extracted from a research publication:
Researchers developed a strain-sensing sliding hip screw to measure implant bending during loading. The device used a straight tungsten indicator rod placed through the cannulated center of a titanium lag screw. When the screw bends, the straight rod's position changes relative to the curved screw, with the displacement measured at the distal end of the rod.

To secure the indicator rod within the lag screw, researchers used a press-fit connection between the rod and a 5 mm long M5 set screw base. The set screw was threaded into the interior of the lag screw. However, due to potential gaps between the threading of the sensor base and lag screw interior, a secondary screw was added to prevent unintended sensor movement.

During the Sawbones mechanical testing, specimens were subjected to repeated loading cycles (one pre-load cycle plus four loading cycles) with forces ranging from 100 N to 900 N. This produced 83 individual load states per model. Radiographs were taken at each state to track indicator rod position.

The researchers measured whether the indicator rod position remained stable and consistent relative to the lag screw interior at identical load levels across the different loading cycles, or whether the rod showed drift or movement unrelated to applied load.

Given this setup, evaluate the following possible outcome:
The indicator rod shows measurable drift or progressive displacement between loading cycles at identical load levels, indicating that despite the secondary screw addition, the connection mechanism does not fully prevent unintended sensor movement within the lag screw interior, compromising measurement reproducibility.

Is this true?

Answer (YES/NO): NO